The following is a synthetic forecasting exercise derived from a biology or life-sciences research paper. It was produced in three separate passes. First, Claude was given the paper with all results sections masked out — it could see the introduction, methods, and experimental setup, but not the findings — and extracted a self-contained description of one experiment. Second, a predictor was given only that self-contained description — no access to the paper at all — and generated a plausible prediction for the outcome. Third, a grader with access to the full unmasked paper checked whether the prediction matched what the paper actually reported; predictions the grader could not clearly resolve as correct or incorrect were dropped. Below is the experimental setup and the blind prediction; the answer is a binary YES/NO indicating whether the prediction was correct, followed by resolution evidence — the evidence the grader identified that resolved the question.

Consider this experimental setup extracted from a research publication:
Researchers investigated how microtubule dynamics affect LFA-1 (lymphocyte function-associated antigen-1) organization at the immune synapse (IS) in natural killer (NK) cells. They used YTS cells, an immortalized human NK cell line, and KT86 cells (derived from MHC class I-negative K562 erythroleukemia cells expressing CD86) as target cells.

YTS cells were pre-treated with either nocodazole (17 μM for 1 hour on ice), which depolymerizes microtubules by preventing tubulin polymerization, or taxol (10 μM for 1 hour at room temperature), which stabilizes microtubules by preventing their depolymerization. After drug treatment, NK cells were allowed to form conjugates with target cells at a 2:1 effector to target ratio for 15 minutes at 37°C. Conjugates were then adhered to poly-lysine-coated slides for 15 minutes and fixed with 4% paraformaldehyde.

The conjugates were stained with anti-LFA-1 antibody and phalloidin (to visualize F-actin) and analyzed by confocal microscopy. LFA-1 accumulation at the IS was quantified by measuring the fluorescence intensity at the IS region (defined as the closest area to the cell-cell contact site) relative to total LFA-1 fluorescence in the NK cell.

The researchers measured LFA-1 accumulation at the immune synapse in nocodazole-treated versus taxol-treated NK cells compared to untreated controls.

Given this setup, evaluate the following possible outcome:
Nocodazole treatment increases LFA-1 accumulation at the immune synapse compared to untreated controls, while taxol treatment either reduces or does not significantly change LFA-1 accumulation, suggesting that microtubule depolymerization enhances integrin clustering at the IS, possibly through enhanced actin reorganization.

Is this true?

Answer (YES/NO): NO